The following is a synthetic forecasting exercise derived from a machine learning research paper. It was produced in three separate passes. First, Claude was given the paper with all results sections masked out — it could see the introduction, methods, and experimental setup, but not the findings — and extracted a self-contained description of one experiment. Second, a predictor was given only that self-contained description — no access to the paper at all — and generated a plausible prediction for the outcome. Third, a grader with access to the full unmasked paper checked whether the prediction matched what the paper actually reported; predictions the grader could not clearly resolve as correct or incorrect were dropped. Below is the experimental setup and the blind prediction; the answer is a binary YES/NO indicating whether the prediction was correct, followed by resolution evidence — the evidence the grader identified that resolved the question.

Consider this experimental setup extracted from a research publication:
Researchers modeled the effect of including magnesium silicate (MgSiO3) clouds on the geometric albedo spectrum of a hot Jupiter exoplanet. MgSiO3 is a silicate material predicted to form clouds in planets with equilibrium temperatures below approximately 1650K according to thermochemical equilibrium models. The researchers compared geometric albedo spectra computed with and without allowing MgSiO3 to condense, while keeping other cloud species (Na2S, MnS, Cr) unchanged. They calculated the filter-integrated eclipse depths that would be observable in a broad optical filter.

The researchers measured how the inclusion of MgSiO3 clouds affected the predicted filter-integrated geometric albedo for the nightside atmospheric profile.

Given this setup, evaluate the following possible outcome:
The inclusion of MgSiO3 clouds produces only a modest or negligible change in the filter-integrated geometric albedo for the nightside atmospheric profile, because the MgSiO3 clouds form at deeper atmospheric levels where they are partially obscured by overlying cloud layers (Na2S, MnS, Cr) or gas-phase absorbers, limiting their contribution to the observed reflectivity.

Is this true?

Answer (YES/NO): NO